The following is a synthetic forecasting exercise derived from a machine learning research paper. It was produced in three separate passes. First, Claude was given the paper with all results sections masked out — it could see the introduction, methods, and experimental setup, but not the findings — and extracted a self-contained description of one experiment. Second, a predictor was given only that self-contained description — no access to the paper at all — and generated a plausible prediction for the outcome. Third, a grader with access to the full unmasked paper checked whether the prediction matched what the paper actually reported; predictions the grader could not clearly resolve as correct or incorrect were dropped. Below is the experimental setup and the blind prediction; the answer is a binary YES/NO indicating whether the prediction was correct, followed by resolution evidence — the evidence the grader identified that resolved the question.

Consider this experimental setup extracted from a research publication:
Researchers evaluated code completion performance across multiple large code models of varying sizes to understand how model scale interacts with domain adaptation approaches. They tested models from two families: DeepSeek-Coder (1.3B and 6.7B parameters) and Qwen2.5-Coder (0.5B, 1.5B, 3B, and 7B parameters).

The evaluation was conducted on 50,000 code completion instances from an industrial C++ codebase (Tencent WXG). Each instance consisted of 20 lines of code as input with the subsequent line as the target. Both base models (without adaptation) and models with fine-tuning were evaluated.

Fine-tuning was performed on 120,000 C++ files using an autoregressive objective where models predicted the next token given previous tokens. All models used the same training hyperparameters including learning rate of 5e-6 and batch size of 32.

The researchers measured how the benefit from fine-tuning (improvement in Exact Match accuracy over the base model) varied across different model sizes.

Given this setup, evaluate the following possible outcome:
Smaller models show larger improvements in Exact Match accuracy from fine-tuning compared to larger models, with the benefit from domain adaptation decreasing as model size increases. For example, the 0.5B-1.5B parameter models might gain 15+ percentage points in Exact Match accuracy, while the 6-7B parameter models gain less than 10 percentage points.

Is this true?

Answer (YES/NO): NO